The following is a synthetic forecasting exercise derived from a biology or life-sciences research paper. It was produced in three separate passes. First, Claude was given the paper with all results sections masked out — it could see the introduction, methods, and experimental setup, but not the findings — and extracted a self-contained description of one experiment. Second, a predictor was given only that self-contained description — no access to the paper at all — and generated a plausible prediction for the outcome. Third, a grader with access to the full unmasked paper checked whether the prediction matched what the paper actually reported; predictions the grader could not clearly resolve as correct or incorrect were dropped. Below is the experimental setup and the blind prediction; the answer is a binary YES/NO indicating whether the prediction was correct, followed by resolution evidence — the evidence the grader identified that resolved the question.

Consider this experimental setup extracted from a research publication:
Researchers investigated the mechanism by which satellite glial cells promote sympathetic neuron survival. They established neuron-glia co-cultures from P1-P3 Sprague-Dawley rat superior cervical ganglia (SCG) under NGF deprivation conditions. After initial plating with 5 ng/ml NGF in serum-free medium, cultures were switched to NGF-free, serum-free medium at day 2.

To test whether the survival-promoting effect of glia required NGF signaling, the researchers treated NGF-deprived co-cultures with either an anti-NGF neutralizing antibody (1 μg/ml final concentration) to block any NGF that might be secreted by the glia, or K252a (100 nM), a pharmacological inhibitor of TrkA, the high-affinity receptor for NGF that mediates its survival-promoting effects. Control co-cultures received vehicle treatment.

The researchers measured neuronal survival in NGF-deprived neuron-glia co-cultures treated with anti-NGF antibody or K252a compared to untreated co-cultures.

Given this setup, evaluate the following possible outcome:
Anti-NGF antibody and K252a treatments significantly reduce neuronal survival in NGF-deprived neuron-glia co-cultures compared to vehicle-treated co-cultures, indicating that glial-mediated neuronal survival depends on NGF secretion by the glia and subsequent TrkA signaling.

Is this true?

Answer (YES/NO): YES